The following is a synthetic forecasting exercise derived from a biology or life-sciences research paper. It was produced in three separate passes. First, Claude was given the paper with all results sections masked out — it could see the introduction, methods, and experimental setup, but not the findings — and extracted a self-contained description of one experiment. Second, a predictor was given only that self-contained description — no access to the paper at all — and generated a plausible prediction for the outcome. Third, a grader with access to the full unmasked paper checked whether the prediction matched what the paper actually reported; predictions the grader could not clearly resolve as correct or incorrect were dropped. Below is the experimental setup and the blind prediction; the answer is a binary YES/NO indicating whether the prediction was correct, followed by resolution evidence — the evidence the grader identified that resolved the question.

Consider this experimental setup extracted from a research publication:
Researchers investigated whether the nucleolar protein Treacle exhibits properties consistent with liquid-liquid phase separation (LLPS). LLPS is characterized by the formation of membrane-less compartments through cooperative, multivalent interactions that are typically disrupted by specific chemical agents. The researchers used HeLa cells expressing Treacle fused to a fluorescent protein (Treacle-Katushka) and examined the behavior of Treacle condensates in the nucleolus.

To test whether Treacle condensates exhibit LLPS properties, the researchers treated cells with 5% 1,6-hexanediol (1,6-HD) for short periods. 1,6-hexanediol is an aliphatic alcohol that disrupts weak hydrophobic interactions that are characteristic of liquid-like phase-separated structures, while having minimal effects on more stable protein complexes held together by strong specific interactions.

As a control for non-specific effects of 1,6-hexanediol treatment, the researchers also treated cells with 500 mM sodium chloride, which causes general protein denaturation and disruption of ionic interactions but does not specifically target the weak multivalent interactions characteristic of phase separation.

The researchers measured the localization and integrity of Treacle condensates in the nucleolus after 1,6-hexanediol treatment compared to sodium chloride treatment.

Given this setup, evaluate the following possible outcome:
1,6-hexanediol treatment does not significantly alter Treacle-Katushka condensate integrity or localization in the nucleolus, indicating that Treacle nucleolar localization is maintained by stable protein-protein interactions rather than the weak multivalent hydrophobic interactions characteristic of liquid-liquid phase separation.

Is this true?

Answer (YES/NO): YES